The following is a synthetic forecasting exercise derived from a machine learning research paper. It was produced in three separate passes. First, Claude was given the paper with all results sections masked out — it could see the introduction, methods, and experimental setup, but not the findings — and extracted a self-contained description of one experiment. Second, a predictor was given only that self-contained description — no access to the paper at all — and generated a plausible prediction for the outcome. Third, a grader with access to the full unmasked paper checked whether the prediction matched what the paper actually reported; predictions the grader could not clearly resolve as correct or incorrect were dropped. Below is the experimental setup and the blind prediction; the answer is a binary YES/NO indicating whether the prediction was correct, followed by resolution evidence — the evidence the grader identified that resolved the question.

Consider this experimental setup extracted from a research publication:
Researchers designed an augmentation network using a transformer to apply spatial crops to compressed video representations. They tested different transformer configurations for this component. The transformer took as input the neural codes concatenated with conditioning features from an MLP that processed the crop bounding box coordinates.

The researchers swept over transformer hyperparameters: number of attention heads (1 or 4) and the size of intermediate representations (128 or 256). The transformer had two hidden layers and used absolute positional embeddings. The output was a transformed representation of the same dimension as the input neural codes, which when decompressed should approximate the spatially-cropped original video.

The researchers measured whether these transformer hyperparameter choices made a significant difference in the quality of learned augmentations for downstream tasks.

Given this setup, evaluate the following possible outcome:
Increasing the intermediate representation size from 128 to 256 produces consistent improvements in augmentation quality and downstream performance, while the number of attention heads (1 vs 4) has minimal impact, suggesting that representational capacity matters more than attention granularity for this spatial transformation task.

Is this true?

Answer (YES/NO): NO